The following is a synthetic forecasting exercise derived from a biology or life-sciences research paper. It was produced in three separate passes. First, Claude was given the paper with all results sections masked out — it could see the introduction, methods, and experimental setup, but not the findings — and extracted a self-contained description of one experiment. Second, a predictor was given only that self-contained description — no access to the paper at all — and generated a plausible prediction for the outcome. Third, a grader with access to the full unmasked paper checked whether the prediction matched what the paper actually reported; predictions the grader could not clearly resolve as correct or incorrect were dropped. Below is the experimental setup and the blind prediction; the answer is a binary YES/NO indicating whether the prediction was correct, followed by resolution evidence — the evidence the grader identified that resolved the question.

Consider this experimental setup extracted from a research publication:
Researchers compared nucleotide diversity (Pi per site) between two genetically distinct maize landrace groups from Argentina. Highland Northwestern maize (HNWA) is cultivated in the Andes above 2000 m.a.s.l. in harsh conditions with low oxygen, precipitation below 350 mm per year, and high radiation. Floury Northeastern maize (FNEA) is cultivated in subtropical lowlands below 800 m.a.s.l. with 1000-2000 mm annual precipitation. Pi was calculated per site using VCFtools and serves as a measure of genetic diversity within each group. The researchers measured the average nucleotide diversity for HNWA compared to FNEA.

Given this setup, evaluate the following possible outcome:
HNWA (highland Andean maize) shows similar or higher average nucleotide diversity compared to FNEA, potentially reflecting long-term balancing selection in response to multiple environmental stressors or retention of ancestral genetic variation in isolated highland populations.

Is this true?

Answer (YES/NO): NO